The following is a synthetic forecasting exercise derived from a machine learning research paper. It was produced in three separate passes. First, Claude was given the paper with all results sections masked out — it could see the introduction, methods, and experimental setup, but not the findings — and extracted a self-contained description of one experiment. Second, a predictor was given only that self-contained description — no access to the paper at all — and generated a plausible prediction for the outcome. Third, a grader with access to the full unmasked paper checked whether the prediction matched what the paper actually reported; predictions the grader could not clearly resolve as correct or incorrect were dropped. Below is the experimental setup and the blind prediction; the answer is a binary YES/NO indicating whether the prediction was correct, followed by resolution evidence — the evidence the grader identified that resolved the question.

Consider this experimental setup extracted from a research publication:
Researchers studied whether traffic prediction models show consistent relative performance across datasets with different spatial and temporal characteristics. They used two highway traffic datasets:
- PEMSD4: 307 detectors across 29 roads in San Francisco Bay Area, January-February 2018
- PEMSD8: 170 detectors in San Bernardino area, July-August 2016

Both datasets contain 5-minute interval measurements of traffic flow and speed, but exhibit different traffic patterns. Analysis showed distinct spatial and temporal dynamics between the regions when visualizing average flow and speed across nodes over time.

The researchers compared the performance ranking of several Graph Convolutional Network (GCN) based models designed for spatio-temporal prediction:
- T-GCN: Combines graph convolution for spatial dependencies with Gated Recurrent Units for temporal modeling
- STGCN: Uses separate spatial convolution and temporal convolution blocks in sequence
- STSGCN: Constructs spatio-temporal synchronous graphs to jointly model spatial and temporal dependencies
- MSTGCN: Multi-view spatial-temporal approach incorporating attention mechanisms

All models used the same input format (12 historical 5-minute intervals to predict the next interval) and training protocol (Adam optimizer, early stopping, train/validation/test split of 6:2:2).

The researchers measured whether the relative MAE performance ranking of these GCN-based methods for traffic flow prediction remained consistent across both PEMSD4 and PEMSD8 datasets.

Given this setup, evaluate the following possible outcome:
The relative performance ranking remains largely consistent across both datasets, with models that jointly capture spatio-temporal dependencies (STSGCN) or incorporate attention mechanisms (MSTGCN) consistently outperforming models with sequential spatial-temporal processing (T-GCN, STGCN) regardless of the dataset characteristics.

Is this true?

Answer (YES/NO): NO